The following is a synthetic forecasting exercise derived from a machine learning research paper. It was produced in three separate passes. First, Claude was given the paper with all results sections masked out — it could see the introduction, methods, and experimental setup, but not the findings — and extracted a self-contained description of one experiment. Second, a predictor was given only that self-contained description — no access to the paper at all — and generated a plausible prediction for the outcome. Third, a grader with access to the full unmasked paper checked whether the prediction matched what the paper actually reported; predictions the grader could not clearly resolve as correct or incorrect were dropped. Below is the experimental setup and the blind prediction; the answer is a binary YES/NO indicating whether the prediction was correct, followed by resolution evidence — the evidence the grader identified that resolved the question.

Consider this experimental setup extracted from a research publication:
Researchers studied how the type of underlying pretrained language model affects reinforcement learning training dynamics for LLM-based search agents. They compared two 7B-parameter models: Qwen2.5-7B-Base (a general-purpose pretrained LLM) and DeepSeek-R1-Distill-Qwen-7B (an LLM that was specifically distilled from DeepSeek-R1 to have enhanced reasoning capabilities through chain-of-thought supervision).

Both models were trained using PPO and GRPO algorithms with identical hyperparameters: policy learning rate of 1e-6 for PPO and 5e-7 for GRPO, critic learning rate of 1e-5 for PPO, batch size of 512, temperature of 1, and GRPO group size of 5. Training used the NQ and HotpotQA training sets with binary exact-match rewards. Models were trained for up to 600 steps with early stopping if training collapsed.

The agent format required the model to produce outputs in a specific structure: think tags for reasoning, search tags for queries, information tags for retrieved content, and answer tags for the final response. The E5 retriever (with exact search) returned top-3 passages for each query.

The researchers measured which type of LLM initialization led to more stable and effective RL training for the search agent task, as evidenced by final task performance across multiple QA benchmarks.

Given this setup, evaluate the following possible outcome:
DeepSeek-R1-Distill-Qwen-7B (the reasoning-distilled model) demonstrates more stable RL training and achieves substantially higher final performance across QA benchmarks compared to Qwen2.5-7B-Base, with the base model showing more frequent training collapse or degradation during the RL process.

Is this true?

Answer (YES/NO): NO